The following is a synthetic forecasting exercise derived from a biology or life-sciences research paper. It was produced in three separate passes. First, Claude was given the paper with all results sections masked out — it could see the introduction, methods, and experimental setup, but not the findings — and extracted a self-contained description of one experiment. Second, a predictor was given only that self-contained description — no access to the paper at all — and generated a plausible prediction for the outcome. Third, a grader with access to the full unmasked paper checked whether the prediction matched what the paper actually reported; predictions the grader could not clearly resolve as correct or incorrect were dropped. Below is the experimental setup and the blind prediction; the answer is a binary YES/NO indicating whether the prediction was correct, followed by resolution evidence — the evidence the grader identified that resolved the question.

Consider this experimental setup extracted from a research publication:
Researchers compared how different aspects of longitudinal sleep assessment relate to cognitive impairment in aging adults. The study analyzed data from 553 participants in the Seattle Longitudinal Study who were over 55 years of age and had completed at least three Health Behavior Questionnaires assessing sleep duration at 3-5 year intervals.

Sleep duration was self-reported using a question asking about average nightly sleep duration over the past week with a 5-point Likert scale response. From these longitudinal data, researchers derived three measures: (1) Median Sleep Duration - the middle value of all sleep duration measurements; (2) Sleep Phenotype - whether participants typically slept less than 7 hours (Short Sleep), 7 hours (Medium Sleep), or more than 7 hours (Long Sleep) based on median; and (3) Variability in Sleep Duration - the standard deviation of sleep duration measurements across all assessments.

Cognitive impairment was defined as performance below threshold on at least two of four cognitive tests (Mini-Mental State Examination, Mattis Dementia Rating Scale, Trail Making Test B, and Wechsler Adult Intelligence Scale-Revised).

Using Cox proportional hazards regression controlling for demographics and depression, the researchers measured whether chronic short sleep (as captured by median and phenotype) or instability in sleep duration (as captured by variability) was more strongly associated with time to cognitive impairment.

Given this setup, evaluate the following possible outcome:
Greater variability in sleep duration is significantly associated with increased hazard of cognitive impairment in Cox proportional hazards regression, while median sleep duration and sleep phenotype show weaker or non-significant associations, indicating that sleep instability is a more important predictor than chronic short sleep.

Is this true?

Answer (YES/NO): YES